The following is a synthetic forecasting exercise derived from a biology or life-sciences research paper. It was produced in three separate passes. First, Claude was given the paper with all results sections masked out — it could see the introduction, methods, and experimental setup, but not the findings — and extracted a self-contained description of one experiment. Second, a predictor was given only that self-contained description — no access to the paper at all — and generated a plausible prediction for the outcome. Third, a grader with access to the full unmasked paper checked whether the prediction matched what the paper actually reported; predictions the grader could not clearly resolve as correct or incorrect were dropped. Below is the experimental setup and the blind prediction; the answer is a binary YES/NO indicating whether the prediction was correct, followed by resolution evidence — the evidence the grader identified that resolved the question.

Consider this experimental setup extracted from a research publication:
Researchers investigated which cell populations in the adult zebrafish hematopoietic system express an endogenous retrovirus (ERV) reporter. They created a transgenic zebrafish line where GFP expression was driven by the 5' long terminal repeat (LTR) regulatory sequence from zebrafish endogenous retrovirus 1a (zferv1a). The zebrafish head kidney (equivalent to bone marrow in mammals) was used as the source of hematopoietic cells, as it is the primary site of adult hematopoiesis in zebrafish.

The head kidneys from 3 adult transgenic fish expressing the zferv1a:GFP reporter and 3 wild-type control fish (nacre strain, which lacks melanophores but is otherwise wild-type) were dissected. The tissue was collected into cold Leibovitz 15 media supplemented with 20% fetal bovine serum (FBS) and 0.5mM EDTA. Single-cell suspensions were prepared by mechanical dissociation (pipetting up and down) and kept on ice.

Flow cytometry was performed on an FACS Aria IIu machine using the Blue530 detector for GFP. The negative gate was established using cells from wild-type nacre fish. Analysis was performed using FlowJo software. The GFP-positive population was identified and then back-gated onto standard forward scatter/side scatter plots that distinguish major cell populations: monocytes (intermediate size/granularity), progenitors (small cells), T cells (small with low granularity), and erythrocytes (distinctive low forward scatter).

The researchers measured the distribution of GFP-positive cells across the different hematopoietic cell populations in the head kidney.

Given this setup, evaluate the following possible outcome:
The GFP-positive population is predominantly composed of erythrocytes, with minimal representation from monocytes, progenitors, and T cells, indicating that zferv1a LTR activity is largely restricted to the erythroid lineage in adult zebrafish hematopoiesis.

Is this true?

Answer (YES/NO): NO